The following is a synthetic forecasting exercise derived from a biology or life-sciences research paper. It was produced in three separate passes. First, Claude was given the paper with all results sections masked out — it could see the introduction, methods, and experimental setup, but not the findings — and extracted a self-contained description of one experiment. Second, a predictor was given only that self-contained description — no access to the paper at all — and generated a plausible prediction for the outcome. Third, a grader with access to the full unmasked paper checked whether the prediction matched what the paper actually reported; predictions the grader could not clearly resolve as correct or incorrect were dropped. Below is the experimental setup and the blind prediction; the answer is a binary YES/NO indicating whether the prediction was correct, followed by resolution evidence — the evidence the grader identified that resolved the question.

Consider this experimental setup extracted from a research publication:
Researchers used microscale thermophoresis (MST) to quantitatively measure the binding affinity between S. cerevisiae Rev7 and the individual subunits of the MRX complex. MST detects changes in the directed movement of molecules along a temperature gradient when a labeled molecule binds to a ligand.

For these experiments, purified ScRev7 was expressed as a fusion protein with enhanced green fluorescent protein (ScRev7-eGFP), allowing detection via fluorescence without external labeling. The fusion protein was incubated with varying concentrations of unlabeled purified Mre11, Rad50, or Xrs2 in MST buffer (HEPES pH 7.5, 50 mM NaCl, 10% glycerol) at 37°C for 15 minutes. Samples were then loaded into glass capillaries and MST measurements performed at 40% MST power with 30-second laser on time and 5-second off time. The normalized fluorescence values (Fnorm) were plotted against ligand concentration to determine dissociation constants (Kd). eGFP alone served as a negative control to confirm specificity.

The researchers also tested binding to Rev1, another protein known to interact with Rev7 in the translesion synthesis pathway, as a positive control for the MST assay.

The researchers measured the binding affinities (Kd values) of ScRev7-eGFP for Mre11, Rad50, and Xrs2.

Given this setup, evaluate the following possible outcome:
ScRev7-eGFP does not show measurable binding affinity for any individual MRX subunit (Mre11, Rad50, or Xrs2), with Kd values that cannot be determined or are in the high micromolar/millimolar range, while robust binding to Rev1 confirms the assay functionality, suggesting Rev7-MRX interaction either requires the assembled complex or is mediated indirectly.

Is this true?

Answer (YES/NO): NO